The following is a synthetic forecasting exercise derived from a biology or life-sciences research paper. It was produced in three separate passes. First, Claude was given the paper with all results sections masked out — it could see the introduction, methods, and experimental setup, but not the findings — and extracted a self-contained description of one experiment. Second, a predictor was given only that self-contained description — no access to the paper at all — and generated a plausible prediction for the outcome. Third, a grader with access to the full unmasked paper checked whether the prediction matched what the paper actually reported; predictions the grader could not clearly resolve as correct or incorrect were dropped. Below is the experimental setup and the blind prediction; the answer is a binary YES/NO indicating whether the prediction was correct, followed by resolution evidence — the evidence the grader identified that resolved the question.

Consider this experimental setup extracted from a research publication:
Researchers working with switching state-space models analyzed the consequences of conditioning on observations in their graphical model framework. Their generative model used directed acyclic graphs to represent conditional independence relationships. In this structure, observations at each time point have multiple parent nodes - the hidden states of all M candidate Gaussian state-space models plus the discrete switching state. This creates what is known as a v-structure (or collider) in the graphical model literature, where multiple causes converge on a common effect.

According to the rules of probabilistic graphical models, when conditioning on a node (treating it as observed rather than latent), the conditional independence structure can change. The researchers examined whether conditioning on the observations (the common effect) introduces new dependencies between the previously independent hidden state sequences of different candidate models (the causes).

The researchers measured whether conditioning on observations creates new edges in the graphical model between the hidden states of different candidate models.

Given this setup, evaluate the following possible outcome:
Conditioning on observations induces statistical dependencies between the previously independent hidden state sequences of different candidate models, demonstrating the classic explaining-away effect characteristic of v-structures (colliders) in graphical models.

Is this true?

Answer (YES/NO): YES